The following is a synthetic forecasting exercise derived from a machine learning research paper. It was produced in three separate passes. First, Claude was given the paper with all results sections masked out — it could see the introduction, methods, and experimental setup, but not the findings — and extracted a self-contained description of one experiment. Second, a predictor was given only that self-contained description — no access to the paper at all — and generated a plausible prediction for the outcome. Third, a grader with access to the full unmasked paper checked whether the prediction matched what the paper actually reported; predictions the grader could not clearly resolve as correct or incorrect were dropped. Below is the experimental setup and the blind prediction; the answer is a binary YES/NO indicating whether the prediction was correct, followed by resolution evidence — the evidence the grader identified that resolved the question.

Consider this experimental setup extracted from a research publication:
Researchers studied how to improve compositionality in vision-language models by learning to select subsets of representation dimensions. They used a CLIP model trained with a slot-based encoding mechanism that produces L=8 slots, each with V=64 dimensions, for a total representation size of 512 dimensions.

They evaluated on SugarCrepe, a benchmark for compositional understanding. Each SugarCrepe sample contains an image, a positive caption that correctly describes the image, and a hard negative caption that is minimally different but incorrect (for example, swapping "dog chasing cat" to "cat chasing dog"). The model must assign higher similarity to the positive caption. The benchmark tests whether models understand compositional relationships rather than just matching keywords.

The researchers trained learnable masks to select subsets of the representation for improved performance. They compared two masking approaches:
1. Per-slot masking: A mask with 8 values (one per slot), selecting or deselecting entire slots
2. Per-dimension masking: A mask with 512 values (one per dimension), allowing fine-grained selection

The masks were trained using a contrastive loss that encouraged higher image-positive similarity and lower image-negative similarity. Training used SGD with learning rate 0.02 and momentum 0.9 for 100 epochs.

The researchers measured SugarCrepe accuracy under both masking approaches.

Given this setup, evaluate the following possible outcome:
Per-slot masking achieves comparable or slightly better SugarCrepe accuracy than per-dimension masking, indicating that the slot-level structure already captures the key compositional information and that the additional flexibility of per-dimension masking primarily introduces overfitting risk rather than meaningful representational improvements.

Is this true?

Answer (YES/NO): NO